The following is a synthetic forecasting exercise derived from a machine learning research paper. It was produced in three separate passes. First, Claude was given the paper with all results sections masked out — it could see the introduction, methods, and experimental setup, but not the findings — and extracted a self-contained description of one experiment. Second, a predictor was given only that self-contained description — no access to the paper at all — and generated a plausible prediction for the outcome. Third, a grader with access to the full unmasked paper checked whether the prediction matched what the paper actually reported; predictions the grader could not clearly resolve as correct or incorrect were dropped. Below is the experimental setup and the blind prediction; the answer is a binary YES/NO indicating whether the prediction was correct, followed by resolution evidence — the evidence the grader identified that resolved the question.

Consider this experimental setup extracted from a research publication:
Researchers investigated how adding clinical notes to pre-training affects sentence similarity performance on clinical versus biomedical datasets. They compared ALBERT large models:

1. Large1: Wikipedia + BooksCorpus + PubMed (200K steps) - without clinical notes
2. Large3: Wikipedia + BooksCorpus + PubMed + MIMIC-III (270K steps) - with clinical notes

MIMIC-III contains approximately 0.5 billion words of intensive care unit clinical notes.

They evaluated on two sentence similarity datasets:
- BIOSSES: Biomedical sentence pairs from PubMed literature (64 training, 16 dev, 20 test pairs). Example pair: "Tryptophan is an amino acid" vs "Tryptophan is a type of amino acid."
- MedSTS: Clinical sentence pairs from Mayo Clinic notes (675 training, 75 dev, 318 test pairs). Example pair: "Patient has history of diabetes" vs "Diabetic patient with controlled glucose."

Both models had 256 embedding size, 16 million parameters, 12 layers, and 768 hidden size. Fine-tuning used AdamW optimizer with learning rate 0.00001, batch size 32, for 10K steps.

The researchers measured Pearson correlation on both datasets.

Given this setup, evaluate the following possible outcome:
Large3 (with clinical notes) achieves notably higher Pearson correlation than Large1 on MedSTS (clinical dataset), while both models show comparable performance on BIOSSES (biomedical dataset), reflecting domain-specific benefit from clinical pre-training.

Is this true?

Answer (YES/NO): NO